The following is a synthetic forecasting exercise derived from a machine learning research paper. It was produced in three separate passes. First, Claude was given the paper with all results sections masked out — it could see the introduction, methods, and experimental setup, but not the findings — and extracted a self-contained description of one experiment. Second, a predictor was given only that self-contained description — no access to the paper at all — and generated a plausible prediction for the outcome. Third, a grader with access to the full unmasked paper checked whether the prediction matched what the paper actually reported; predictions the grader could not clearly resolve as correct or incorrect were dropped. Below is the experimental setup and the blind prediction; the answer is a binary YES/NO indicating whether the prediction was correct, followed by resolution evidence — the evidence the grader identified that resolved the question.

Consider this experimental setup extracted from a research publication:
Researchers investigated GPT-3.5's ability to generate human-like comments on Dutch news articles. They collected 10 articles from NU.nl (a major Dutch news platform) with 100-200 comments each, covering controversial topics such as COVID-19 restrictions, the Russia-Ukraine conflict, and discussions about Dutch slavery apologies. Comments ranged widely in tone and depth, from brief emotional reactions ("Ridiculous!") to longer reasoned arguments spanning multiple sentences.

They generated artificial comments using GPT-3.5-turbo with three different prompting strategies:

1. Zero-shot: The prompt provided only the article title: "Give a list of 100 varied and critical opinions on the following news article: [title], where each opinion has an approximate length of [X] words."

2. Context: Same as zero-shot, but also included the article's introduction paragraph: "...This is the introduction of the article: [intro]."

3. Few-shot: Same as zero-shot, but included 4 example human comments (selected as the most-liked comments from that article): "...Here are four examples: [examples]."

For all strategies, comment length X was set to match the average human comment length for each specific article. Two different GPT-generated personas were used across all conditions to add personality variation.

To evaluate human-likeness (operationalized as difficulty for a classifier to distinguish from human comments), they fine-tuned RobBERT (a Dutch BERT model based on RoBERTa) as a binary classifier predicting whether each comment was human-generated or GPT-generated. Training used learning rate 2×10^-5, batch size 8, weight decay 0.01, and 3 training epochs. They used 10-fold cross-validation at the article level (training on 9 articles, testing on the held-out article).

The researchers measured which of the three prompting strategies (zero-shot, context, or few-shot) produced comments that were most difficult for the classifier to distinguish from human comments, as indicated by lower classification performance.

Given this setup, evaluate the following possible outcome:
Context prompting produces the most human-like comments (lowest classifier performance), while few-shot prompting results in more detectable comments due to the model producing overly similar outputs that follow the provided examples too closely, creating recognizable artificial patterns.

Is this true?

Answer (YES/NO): NO